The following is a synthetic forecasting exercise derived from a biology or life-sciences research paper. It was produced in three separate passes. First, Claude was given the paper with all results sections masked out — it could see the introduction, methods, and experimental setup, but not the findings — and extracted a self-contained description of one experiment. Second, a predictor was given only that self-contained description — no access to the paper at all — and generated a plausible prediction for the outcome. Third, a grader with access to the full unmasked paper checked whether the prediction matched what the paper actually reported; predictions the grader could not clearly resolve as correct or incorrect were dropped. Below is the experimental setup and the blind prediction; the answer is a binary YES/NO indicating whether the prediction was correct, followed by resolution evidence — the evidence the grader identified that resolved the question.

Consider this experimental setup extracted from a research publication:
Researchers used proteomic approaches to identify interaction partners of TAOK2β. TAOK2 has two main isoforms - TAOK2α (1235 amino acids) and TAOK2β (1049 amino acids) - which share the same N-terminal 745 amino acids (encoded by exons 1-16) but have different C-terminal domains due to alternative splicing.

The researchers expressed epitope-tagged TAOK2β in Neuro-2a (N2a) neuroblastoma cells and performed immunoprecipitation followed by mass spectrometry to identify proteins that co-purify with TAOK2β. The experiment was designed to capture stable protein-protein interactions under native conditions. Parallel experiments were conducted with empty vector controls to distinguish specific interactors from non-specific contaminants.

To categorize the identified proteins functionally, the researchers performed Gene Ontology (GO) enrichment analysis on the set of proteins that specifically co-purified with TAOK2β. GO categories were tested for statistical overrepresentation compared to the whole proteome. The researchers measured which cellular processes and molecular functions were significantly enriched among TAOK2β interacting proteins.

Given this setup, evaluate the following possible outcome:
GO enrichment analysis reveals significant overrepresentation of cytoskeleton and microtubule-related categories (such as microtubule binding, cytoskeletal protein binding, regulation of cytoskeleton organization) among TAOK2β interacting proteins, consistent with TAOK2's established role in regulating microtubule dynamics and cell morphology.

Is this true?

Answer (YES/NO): NO